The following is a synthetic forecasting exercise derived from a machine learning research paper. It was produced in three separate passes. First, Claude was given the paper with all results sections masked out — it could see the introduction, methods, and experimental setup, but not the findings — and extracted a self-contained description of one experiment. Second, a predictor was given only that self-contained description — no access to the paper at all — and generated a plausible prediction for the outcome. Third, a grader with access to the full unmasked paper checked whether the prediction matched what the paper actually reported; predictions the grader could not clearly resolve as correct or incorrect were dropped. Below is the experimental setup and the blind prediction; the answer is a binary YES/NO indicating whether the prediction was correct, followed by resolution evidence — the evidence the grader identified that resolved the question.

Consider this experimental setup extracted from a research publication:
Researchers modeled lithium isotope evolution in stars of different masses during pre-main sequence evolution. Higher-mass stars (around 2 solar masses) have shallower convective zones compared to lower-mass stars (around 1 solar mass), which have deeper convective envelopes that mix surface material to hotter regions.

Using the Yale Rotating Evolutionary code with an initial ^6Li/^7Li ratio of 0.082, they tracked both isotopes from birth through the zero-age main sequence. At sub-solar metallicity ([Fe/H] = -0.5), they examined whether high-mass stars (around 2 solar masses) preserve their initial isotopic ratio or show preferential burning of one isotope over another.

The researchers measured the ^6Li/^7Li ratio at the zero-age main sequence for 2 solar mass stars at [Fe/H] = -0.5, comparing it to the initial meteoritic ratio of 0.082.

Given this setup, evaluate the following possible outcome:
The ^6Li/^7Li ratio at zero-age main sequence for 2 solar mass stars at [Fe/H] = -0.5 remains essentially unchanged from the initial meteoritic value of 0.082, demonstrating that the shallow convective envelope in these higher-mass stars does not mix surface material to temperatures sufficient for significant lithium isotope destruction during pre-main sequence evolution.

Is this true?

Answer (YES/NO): YES